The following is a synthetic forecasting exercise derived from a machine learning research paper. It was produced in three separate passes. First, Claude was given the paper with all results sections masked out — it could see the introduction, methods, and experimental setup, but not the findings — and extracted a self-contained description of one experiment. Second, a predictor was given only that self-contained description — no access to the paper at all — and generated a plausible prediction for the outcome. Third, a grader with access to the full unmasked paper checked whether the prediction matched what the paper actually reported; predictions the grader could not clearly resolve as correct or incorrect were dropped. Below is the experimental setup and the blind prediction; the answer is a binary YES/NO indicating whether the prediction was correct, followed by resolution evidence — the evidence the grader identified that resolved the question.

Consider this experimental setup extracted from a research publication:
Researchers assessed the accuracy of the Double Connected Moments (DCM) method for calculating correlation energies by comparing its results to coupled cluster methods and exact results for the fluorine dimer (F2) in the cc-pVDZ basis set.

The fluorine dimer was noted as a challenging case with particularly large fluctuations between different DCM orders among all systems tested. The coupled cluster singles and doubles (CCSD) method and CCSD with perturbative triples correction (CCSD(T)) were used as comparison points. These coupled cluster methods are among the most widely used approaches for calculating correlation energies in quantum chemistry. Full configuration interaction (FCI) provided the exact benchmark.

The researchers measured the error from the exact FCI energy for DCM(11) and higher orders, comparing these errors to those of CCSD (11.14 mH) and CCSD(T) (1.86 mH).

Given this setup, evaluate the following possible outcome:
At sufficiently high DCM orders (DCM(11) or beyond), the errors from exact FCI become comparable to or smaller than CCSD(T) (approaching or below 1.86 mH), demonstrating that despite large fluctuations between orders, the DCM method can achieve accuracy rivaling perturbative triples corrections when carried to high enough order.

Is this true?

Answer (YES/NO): NO